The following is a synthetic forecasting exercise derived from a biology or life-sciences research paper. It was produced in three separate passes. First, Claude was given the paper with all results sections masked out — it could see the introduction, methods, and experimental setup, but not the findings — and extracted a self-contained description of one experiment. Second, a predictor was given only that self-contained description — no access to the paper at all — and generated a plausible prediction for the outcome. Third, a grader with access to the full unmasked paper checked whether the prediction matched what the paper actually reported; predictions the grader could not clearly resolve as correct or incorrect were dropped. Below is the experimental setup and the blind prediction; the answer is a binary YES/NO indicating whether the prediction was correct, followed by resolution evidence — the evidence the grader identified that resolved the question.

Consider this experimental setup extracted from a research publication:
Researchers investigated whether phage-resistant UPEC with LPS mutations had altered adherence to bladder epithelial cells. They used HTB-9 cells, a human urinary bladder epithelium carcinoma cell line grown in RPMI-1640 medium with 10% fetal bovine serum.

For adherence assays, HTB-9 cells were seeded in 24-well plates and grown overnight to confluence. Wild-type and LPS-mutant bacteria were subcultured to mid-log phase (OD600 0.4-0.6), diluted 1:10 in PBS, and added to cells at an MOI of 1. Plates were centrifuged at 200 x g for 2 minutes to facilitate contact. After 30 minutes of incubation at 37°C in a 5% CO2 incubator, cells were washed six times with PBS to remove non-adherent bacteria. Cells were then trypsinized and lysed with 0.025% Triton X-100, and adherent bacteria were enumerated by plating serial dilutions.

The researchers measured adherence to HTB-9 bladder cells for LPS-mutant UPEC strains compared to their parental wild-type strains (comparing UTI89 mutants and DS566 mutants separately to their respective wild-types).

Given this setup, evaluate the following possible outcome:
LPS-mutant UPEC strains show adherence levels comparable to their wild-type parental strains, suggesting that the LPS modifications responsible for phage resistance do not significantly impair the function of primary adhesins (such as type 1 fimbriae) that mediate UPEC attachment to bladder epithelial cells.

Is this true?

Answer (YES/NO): NO